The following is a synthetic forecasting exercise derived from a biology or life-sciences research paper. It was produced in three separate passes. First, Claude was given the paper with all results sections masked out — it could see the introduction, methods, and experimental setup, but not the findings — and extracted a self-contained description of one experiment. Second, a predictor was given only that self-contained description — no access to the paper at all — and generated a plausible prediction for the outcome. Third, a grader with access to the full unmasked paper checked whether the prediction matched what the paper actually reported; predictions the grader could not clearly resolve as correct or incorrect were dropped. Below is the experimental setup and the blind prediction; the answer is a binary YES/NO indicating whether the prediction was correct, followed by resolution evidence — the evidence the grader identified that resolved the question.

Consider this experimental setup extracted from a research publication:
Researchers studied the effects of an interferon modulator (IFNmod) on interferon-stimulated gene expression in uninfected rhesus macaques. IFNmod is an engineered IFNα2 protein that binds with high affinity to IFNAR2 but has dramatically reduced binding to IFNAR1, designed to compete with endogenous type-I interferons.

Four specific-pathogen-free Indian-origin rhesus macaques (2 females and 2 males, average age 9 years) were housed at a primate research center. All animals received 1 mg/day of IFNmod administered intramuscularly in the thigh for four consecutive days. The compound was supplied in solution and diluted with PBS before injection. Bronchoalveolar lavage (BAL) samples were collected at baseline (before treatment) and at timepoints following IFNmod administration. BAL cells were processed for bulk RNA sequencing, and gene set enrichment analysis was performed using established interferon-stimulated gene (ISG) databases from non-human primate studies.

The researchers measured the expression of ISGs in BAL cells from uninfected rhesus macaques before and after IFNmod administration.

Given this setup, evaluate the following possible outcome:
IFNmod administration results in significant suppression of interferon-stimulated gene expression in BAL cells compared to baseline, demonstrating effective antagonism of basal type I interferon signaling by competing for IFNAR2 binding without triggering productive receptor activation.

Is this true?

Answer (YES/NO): NO